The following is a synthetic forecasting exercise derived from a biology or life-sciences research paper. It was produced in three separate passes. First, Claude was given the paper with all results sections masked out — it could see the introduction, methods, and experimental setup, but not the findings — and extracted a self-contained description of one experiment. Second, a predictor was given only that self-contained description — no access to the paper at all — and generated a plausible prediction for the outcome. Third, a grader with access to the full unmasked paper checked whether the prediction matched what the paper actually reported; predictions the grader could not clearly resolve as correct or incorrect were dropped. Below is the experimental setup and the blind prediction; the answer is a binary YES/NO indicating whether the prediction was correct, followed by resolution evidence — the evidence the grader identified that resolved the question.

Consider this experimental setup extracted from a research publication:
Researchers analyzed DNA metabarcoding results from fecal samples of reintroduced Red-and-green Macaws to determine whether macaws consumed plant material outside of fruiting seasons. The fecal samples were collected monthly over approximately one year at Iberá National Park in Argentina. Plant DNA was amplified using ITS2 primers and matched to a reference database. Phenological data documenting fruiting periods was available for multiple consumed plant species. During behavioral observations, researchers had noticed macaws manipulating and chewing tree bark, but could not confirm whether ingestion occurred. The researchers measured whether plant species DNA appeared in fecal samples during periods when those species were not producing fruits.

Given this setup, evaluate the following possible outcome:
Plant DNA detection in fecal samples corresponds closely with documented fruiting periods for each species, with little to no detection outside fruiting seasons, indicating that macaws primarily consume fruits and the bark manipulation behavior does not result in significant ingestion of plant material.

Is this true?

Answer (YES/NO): NO